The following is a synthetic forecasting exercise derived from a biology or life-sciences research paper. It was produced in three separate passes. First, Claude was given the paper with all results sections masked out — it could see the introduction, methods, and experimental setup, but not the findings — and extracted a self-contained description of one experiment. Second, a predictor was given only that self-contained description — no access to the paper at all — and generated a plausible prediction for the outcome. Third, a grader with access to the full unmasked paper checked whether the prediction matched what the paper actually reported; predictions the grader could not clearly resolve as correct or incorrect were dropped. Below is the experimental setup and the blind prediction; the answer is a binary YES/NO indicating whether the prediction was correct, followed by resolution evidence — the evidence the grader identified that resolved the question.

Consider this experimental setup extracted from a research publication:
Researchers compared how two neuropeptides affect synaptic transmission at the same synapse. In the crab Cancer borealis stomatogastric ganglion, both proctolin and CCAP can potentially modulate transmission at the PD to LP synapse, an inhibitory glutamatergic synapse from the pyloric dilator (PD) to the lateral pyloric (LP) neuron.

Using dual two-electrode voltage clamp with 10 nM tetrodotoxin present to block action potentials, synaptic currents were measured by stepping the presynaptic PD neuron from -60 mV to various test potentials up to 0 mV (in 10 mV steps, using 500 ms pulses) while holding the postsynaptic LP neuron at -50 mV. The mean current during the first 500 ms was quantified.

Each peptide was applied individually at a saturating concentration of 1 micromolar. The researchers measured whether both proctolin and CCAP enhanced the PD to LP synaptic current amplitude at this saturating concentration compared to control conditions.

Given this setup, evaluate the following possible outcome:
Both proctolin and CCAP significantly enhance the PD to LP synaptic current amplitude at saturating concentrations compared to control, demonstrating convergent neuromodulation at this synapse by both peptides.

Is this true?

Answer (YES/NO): NO